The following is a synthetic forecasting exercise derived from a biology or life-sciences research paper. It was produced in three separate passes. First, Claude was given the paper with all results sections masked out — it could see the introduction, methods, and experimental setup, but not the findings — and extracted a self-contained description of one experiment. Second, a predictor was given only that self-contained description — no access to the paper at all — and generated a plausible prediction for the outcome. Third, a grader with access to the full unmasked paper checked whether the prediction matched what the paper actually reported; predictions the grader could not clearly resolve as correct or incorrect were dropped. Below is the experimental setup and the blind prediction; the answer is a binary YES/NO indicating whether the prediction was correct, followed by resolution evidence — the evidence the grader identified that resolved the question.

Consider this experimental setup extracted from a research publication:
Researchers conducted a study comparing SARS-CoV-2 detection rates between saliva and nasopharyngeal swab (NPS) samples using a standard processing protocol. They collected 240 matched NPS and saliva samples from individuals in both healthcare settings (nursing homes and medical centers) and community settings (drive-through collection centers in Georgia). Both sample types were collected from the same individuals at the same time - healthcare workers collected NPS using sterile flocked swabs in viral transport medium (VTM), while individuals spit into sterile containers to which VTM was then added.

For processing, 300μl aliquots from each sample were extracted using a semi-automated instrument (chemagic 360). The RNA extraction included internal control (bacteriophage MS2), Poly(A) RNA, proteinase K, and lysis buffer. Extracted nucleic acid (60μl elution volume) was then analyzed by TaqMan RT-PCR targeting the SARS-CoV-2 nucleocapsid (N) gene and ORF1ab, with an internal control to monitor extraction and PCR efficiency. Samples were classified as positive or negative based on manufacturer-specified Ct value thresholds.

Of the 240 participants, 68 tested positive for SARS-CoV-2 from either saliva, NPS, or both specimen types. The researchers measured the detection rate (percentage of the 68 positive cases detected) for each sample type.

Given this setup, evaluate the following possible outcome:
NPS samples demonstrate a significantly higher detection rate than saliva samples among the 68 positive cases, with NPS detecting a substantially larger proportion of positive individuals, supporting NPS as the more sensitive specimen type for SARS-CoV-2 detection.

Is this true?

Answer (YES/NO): YES